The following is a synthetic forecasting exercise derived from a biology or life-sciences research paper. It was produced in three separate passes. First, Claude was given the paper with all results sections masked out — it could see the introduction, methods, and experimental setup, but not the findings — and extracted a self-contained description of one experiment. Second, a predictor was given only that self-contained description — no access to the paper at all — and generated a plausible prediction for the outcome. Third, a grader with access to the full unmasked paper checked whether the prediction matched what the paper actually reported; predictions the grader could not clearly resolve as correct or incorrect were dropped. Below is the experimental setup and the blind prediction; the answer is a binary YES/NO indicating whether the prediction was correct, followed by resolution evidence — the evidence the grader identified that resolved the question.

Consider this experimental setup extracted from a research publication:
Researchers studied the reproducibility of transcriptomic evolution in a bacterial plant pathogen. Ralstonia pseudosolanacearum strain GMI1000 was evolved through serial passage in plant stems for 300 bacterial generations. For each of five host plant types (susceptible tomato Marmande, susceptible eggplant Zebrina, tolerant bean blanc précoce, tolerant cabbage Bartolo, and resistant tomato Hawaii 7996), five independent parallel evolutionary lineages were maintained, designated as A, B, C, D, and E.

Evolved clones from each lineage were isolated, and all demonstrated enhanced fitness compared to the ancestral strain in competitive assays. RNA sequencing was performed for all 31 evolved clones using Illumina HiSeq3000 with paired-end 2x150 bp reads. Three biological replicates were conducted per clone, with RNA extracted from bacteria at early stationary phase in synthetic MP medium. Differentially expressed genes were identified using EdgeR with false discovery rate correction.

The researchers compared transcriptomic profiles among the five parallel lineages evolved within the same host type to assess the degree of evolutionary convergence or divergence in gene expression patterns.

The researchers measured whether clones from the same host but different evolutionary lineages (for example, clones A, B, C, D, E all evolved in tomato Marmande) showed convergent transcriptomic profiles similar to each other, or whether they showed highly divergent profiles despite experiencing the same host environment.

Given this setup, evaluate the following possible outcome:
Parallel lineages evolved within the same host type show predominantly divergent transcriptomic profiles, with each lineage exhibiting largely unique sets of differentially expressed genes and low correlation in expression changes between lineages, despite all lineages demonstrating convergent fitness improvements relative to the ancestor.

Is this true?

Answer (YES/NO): NO